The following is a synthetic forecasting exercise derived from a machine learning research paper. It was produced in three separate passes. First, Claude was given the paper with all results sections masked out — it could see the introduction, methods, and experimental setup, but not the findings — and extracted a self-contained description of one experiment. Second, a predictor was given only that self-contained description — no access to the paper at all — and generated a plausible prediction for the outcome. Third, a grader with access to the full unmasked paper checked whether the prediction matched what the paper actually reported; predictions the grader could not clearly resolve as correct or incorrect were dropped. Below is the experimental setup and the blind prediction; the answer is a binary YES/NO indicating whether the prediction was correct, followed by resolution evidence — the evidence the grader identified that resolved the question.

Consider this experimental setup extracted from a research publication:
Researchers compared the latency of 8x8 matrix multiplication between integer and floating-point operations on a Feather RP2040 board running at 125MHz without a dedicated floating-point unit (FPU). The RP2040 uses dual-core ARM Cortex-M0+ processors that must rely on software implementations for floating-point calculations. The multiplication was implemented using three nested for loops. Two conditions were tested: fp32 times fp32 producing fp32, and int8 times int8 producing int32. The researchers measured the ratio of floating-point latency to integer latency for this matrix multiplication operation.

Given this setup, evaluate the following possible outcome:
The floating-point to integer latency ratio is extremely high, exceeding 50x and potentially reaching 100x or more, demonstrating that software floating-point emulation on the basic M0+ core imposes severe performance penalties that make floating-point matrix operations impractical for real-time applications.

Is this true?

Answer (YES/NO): NO